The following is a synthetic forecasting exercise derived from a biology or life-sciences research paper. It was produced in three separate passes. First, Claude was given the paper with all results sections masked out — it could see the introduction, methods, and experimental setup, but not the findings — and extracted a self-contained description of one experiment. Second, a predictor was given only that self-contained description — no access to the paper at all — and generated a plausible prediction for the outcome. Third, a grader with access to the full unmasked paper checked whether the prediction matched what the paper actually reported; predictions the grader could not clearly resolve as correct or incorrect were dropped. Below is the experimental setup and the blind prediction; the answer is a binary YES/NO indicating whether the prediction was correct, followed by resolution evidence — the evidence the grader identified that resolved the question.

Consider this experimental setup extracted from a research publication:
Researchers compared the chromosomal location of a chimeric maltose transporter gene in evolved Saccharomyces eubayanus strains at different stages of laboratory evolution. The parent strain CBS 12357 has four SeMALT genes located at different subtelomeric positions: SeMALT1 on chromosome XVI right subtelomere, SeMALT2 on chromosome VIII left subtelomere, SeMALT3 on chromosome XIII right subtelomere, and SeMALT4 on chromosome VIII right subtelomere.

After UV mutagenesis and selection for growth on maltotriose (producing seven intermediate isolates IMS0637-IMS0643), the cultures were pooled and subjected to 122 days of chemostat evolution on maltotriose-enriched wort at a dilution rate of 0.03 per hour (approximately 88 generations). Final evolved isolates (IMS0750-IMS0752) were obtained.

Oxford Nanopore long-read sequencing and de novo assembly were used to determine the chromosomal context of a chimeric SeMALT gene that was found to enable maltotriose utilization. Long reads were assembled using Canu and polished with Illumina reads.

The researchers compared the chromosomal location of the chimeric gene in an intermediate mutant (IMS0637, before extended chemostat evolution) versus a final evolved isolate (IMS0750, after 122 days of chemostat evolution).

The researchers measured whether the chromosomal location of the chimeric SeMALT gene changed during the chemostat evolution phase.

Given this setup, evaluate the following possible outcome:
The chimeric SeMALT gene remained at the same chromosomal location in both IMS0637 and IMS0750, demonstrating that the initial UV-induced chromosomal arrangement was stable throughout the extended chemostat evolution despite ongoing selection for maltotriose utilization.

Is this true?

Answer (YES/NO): NO